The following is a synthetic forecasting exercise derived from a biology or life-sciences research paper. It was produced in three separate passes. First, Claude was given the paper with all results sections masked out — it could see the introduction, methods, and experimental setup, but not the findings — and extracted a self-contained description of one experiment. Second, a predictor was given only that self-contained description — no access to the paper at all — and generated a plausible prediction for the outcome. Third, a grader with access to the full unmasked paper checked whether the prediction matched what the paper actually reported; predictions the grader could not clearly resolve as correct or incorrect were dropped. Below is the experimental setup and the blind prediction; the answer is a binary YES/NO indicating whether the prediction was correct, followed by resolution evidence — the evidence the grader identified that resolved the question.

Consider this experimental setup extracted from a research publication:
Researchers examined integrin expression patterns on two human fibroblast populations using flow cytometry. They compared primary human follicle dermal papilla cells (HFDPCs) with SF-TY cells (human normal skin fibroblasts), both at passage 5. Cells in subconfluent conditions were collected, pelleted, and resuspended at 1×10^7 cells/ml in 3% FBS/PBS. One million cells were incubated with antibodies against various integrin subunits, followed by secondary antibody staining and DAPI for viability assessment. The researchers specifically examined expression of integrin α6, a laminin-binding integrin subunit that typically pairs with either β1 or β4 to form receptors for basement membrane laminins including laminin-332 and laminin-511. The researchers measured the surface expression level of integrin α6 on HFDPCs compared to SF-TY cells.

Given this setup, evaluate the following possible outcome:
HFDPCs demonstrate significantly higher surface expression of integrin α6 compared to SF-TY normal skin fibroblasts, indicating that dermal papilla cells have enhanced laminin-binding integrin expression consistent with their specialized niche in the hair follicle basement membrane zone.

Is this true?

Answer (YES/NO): NO